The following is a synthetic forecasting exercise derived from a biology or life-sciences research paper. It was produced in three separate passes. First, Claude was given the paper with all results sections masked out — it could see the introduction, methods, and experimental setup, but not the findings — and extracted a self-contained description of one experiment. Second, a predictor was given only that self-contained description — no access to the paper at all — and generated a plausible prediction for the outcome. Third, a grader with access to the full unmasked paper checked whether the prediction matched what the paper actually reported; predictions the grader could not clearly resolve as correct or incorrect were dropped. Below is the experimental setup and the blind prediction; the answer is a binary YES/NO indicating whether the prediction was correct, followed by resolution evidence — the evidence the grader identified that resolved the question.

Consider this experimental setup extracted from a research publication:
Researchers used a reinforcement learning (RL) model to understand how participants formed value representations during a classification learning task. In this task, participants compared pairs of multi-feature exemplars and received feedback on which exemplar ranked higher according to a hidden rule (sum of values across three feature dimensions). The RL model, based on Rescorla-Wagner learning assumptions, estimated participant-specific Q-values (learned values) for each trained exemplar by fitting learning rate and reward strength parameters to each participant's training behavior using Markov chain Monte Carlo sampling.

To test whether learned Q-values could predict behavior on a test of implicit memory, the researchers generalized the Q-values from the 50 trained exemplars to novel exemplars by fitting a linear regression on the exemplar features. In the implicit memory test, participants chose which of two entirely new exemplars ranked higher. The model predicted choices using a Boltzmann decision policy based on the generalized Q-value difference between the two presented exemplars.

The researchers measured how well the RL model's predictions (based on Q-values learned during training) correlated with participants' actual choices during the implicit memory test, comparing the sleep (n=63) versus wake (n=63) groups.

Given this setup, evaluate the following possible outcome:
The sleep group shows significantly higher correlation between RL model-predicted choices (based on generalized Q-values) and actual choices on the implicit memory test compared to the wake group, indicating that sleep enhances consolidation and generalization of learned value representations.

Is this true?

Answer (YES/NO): YES